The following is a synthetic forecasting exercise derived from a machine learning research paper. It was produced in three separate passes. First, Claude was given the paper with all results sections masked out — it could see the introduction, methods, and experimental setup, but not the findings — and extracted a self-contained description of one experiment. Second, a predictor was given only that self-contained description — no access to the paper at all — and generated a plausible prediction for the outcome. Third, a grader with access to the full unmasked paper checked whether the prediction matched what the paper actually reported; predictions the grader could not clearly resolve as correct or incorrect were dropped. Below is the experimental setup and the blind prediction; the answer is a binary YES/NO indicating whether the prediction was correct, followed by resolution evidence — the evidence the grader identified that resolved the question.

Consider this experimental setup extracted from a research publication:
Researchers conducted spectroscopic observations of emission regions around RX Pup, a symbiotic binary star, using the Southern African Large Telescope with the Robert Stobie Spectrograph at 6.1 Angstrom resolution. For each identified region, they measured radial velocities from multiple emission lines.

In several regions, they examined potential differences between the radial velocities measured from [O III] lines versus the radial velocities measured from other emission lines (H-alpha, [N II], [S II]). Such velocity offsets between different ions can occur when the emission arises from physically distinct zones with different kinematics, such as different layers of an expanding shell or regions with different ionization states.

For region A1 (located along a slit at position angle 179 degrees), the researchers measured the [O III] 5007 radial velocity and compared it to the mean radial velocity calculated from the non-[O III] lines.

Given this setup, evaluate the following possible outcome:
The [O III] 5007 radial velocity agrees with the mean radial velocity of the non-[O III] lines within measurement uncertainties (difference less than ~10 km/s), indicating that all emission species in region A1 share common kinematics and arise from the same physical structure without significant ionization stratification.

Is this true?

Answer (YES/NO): NO